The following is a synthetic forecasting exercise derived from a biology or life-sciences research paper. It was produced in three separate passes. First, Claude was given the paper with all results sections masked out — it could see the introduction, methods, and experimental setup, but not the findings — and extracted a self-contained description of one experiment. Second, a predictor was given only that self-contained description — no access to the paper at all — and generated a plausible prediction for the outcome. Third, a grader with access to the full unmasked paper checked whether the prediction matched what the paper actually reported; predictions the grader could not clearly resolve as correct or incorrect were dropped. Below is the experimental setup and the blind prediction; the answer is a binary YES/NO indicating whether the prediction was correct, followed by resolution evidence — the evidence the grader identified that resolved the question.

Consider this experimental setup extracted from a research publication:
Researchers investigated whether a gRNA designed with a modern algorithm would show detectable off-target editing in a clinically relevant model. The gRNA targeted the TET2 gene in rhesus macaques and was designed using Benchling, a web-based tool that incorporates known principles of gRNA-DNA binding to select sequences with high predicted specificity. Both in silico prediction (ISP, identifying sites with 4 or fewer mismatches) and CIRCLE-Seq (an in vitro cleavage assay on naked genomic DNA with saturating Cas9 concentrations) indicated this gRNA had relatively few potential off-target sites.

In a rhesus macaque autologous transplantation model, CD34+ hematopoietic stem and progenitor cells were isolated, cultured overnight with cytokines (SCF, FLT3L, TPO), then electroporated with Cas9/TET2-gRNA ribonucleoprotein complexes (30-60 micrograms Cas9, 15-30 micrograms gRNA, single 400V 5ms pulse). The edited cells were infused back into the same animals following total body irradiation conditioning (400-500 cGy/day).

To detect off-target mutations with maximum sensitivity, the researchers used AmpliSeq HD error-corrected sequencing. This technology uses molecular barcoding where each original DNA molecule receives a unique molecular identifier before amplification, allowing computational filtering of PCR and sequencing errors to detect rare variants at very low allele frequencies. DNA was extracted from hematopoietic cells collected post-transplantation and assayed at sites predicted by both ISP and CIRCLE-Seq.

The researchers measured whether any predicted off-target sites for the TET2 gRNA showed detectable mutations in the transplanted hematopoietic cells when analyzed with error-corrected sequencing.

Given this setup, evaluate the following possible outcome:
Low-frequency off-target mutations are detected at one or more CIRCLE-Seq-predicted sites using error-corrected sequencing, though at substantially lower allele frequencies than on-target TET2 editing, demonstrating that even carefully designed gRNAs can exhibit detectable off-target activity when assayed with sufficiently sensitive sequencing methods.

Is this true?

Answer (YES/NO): NO